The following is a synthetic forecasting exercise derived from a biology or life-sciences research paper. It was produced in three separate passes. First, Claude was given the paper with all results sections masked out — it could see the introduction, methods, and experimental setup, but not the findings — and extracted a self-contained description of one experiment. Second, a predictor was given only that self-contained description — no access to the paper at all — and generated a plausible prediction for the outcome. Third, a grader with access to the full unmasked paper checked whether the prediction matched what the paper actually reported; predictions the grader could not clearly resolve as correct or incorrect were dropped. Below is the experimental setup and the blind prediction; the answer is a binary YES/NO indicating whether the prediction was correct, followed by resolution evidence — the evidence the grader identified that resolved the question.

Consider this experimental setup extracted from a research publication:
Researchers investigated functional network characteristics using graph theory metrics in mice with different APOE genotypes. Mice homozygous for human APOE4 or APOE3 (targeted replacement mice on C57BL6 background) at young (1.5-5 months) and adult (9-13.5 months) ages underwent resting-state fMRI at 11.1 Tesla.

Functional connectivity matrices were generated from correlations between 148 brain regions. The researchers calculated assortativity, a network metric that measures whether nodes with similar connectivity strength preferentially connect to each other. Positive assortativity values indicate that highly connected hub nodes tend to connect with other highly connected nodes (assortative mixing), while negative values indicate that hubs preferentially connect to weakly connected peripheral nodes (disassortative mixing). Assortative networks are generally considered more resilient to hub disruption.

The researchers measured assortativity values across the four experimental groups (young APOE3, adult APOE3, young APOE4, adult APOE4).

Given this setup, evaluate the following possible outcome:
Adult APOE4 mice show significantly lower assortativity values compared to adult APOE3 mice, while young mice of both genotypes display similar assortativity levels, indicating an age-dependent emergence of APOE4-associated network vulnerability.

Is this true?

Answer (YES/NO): YES